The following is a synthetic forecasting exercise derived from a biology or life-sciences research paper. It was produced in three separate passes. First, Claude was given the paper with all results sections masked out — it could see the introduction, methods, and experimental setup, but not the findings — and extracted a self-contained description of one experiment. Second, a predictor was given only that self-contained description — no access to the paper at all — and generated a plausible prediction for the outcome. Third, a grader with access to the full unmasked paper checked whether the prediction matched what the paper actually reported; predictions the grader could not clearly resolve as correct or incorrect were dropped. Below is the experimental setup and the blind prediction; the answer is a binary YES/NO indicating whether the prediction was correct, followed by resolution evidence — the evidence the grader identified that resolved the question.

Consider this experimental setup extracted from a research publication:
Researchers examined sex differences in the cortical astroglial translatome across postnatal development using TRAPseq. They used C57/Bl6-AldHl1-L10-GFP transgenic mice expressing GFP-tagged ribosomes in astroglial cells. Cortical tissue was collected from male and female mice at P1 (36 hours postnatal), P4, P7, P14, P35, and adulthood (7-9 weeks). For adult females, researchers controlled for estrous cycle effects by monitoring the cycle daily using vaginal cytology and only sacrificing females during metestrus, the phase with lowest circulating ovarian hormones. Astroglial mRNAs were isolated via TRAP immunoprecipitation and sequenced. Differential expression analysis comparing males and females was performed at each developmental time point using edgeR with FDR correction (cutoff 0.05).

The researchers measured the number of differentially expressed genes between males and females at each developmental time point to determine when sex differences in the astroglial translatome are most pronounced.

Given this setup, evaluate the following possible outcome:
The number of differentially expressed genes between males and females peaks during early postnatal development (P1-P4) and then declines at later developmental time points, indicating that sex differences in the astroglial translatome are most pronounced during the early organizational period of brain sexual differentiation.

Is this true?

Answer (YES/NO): NO